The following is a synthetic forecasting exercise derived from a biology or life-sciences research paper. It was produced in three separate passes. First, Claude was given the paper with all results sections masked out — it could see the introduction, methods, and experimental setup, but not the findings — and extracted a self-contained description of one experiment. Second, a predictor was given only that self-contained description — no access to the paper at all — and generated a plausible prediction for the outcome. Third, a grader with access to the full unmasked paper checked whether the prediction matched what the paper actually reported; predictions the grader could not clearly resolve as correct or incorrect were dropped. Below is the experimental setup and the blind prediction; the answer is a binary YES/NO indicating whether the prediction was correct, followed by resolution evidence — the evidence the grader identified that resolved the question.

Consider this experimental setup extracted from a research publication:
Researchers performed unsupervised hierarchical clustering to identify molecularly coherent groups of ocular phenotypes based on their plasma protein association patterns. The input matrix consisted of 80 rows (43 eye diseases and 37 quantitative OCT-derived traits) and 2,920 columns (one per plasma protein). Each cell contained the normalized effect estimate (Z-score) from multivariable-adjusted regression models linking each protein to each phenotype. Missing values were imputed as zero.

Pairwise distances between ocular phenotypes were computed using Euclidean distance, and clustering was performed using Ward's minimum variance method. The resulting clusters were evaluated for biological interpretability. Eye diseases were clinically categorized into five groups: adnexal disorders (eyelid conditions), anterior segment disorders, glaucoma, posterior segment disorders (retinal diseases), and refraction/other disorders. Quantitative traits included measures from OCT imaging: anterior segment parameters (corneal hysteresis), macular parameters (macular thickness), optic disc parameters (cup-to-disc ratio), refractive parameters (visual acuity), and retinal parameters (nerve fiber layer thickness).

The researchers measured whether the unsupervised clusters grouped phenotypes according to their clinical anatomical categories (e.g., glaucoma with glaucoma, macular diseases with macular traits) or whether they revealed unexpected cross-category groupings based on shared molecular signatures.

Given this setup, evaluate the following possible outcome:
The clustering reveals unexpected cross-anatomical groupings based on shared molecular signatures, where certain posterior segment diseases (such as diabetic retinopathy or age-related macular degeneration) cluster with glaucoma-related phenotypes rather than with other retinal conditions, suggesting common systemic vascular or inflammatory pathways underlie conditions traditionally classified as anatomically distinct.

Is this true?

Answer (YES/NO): NO